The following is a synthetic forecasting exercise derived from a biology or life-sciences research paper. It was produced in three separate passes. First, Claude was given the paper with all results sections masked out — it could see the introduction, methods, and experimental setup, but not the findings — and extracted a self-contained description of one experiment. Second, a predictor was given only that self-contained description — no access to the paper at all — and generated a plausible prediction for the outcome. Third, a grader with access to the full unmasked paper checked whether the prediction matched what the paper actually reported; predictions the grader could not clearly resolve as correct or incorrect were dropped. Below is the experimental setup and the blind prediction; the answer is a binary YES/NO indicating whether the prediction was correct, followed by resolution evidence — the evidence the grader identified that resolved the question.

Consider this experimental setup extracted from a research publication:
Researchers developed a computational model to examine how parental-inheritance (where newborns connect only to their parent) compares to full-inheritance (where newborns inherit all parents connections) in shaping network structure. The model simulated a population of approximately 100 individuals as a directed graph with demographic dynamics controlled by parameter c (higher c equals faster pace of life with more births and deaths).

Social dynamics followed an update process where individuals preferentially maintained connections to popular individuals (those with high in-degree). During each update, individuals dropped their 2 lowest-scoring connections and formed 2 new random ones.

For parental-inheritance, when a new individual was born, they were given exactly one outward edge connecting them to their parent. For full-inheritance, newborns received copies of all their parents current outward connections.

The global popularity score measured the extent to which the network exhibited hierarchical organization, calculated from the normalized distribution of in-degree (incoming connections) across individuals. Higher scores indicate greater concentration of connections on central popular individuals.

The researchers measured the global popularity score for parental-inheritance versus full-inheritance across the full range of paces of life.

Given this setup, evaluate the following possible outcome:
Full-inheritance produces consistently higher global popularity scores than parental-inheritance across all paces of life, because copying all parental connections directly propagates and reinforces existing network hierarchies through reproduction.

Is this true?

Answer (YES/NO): NO